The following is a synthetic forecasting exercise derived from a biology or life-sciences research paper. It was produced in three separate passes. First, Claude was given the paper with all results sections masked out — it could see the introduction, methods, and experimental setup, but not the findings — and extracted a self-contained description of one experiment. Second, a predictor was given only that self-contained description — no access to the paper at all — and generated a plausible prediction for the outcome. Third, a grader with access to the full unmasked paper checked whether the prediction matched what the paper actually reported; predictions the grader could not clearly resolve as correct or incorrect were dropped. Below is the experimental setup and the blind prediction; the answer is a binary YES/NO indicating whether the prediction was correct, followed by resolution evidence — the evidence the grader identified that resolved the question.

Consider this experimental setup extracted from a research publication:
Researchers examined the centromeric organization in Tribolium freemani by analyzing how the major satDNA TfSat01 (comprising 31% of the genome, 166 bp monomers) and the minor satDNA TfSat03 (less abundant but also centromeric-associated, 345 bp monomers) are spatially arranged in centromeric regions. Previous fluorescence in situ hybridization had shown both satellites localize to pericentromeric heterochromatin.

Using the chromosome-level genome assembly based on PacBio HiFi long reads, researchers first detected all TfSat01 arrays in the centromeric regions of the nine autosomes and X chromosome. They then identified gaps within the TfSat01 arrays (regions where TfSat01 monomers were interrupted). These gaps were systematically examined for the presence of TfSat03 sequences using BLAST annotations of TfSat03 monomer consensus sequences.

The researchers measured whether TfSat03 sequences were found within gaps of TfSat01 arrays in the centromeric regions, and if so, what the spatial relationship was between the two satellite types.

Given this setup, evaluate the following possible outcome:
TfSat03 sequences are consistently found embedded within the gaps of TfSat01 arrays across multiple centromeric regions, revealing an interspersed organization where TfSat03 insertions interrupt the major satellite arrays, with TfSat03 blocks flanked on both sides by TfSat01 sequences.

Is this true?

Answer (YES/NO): YES